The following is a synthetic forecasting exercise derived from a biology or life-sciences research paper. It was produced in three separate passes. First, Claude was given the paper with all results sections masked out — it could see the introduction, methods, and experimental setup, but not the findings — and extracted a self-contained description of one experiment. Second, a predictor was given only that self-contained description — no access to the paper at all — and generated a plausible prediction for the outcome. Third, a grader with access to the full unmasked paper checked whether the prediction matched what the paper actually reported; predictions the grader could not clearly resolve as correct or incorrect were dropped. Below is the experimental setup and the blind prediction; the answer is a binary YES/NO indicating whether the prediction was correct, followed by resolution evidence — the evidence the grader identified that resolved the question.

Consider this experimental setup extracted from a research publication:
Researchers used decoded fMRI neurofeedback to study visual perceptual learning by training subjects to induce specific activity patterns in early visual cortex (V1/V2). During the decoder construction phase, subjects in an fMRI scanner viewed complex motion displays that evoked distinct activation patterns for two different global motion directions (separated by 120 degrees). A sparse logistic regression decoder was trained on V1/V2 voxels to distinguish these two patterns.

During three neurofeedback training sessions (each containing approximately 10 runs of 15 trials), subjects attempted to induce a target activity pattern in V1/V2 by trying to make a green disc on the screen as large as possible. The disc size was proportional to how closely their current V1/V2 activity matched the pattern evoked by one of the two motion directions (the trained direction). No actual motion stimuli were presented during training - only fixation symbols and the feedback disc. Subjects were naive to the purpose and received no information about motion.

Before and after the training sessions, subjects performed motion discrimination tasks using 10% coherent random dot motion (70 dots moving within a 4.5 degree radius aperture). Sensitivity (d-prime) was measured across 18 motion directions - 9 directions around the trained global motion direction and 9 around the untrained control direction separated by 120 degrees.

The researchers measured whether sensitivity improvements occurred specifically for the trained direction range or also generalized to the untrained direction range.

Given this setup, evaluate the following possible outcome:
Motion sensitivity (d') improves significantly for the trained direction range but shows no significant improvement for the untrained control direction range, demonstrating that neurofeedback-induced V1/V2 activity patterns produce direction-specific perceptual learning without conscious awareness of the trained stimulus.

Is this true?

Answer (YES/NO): YES